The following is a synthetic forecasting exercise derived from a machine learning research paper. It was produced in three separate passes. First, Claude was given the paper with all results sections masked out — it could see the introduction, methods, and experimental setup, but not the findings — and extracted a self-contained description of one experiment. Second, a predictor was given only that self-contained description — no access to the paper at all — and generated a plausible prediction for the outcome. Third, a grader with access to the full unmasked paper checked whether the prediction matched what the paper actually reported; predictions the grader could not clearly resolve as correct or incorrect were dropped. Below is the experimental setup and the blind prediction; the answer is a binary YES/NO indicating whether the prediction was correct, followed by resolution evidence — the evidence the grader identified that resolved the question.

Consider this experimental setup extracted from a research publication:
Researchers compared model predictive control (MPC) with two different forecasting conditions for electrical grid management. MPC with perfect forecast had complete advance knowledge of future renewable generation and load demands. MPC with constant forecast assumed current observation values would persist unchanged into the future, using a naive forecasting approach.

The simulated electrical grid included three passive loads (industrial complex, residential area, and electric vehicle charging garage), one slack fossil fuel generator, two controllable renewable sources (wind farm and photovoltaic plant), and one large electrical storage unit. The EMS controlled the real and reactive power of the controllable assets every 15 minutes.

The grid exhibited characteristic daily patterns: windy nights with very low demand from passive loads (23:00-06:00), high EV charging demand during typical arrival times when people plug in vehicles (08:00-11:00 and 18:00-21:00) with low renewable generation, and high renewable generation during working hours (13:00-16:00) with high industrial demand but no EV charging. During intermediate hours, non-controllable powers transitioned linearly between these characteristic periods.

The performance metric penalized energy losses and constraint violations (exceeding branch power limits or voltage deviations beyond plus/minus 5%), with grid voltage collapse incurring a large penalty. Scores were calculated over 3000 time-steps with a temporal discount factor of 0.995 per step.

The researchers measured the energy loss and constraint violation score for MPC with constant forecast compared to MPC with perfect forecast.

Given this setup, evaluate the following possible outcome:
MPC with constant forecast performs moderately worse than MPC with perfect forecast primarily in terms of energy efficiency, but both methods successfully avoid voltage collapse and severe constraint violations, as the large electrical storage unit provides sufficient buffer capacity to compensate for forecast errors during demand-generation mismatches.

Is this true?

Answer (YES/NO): NO